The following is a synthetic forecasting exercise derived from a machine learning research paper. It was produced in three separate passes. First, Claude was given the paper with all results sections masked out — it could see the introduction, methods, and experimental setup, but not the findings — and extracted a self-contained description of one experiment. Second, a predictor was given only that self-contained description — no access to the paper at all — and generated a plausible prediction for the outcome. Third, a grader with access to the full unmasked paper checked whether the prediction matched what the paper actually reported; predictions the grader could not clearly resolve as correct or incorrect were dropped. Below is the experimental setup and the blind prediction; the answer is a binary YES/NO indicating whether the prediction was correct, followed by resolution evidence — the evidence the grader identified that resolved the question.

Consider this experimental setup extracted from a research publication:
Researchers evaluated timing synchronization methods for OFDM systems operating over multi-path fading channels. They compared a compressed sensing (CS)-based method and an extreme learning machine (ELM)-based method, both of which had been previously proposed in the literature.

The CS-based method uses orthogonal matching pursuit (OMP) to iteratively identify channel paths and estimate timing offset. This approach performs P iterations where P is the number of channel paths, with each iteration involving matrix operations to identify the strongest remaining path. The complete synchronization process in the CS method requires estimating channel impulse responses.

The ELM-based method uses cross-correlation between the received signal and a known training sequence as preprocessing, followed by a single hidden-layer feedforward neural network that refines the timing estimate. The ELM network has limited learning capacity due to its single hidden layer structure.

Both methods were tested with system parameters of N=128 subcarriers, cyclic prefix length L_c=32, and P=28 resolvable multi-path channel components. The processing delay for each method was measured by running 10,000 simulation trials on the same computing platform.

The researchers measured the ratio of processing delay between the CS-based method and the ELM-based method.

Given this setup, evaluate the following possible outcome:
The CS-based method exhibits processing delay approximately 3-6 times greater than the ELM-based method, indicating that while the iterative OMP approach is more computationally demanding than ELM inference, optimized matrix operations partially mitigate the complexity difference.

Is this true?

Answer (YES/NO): NO